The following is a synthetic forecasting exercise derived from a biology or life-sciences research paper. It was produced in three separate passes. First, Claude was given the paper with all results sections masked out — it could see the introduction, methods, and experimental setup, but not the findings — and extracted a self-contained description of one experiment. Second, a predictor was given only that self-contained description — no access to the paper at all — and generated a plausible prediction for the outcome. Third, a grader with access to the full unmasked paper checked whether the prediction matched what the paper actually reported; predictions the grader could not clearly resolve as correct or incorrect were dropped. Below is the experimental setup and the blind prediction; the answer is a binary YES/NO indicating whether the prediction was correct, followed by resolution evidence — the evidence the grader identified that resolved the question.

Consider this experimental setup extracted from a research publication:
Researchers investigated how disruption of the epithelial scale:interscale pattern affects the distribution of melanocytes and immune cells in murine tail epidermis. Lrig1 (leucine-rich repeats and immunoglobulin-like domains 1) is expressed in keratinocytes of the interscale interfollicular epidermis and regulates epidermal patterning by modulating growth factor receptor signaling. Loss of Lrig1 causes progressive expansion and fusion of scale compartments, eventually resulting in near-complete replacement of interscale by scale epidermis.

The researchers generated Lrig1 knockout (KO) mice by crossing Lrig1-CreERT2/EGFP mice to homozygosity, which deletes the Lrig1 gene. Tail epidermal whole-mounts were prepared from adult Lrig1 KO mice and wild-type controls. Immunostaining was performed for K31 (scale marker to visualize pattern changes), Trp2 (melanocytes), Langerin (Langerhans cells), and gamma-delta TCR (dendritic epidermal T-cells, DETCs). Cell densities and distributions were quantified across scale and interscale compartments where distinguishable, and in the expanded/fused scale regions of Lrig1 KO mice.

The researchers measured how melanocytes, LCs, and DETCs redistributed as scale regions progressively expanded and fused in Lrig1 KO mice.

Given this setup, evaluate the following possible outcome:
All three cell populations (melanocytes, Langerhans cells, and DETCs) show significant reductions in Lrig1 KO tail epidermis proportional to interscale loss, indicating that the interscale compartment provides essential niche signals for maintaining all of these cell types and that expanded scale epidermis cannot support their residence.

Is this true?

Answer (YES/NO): NO